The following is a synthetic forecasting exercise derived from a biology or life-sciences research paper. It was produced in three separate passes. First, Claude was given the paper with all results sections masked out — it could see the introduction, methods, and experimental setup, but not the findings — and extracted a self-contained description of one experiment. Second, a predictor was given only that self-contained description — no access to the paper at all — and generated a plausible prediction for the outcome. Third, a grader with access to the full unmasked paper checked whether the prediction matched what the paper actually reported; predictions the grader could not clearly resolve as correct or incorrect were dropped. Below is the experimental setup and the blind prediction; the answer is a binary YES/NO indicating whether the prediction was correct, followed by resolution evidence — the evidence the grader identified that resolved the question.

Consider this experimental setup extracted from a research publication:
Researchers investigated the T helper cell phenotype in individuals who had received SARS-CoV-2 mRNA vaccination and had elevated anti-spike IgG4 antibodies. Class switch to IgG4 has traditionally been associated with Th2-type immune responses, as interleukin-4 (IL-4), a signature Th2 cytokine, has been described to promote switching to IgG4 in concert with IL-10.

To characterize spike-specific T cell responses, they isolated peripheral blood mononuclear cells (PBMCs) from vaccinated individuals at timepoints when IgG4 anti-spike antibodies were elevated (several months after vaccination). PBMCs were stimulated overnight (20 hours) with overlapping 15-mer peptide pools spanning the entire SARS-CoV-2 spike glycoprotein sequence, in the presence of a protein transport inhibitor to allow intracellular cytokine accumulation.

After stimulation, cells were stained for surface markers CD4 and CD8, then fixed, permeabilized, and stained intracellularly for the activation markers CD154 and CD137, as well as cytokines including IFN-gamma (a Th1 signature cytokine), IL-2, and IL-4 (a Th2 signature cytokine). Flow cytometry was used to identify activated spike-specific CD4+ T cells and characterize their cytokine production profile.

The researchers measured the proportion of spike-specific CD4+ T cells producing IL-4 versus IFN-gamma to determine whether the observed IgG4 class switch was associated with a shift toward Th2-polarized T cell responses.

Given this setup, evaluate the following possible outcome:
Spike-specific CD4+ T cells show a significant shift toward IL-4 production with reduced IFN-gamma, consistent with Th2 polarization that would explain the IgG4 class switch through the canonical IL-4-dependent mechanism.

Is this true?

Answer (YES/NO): NO